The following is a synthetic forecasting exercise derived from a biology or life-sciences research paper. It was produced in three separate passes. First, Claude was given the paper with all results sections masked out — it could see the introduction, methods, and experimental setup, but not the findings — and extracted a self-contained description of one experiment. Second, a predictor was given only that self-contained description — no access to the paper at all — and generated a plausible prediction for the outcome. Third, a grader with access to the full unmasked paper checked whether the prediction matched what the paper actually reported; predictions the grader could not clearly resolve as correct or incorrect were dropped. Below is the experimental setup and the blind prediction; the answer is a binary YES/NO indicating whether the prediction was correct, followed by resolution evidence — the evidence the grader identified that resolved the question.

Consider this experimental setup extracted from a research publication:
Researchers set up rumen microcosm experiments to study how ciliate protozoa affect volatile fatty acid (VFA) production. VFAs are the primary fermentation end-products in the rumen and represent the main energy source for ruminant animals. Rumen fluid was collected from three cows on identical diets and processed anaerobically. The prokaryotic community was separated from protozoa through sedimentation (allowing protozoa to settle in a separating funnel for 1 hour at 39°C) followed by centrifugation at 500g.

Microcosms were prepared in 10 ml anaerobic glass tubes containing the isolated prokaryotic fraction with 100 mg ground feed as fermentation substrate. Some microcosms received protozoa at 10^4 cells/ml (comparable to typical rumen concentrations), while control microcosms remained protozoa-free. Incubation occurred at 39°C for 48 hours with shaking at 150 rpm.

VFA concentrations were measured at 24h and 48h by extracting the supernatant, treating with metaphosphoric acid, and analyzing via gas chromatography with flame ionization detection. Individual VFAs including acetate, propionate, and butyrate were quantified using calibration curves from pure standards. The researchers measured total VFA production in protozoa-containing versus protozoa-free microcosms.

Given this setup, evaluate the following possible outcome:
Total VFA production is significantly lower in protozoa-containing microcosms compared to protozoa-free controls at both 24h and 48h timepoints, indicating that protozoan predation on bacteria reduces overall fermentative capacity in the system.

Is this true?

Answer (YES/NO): NO